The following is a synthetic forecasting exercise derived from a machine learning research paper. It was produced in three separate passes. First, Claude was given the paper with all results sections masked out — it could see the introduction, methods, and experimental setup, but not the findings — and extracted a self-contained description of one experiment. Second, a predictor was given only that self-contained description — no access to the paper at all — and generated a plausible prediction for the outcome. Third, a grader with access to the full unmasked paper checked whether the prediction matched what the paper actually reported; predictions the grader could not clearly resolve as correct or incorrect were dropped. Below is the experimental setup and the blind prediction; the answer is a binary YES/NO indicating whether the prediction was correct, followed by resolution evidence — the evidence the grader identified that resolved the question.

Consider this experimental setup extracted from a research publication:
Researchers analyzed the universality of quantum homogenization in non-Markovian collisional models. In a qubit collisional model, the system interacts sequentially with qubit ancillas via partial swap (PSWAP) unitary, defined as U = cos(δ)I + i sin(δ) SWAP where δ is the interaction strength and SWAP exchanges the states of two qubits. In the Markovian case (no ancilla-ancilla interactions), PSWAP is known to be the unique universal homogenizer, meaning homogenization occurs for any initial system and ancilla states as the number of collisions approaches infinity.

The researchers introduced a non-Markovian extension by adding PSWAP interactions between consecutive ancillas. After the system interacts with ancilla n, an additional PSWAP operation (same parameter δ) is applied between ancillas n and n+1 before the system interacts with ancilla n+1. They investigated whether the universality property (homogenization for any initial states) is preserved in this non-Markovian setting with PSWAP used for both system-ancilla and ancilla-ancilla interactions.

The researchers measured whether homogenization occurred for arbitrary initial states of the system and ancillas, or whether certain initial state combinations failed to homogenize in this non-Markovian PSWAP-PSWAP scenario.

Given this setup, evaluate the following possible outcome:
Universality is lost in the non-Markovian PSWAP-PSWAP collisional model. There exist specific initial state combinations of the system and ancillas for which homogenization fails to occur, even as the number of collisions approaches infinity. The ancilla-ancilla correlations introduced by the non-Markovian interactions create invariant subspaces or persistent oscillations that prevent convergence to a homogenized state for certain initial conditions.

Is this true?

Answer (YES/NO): NO